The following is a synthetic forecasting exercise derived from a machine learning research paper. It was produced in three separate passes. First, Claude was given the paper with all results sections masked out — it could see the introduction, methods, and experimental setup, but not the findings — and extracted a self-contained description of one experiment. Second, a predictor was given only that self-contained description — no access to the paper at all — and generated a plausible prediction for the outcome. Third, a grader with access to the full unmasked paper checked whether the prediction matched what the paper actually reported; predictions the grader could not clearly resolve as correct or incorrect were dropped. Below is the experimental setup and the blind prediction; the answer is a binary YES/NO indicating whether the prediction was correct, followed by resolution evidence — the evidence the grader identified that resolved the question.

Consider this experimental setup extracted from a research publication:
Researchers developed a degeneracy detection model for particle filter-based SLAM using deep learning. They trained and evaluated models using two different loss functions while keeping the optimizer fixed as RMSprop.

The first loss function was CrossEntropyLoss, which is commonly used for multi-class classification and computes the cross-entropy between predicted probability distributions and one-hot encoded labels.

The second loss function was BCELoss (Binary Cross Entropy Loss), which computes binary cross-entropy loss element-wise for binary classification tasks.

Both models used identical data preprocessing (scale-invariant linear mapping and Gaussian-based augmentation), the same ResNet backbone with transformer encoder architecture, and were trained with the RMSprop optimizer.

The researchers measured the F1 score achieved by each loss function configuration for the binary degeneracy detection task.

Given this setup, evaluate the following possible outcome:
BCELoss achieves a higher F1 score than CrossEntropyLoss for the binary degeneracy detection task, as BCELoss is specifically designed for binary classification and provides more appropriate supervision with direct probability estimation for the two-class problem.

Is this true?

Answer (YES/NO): YES